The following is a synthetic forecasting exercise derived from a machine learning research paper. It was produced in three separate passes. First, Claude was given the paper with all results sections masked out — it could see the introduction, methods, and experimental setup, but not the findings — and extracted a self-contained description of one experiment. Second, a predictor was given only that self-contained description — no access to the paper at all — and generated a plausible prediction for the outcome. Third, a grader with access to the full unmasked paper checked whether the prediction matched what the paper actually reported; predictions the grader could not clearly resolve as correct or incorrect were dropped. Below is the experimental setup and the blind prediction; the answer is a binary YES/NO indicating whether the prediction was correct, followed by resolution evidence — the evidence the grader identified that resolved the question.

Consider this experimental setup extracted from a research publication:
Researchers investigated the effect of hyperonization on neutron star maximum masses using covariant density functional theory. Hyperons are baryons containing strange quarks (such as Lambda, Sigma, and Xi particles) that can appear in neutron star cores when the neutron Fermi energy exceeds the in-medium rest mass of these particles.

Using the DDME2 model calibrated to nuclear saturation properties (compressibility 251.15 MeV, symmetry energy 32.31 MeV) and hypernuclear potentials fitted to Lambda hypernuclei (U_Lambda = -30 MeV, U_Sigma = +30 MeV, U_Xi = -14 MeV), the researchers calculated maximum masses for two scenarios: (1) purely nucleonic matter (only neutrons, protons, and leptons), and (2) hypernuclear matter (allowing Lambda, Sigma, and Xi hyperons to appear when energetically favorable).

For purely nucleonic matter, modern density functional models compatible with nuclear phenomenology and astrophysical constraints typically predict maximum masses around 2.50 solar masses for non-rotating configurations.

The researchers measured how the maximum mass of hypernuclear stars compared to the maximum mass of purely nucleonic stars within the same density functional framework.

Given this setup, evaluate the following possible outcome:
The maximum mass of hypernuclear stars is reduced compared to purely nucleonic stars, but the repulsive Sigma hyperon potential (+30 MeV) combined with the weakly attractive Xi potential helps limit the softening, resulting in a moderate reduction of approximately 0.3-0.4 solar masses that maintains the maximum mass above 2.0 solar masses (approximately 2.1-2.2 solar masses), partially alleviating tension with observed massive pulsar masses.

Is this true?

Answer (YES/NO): NO